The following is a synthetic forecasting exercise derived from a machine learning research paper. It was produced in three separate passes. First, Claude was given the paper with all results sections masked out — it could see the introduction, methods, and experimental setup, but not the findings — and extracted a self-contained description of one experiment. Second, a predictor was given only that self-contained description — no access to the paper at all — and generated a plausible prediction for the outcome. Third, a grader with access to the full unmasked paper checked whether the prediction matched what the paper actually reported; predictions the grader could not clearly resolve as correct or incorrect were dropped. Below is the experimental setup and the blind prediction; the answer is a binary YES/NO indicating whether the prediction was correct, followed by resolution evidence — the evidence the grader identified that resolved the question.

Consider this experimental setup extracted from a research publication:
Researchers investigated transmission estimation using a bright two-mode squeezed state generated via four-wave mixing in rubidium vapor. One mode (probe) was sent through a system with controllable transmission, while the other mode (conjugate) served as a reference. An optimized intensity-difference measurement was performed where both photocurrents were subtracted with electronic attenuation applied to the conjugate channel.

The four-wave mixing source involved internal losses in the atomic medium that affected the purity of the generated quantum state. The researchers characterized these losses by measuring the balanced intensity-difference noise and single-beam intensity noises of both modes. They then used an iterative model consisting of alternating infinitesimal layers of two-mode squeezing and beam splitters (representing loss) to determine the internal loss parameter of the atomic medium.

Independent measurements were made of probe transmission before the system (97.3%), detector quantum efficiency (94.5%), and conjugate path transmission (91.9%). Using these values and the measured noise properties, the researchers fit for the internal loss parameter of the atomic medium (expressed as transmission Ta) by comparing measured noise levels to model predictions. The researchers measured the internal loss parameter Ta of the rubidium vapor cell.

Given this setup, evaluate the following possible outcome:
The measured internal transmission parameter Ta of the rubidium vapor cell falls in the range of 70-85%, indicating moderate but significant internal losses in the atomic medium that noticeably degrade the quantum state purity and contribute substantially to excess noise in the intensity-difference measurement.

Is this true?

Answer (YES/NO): YES